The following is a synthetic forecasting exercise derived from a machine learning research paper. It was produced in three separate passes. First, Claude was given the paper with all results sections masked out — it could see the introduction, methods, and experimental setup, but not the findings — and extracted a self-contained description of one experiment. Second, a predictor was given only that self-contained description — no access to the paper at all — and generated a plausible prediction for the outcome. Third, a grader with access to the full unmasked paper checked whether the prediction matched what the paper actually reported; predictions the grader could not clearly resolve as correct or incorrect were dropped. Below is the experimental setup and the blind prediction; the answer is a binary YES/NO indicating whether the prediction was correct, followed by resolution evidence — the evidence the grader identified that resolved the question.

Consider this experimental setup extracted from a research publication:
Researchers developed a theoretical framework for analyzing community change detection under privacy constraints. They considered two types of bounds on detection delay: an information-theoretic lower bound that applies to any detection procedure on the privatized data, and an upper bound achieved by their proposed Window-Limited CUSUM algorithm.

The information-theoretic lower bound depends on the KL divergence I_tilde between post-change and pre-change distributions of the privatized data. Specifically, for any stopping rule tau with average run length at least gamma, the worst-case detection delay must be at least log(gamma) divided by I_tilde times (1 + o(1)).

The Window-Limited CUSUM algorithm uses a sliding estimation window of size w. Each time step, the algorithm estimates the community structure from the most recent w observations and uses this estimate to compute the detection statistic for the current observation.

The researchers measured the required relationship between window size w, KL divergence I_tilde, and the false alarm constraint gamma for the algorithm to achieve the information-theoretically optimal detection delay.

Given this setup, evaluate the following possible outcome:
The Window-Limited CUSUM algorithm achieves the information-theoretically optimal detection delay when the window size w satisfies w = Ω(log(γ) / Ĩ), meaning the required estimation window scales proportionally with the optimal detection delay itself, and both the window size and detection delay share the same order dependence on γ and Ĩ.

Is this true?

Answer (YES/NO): NO